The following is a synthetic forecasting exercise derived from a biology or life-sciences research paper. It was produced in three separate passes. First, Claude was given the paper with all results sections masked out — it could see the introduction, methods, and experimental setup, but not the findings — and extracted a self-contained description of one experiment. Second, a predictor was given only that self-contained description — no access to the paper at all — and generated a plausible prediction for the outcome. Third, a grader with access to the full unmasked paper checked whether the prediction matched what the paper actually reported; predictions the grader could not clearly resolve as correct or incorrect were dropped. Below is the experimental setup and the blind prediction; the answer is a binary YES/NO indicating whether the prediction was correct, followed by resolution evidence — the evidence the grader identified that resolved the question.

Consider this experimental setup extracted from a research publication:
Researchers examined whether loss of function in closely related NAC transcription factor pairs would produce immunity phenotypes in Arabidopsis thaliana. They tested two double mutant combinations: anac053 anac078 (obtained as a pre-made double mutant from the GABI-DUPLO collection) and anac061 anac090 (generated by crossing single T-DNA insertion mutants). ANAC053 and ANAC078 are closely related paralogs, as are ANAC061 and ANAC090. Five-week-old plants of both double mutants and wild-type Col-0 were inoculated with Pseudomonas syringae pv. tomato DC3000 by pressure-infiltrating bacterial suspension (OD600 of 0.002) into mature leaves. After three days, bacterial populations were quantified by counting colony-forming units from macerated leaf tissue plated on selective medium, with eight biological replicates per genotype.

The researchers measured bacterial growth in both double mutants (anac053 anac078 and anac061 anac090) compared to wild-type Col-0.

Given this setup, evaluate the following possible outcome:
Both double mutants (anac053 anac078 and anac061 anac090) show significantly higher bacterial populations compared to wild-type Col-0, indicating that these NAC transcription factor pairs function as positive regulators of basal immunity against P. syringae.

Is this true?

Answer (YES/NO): NO